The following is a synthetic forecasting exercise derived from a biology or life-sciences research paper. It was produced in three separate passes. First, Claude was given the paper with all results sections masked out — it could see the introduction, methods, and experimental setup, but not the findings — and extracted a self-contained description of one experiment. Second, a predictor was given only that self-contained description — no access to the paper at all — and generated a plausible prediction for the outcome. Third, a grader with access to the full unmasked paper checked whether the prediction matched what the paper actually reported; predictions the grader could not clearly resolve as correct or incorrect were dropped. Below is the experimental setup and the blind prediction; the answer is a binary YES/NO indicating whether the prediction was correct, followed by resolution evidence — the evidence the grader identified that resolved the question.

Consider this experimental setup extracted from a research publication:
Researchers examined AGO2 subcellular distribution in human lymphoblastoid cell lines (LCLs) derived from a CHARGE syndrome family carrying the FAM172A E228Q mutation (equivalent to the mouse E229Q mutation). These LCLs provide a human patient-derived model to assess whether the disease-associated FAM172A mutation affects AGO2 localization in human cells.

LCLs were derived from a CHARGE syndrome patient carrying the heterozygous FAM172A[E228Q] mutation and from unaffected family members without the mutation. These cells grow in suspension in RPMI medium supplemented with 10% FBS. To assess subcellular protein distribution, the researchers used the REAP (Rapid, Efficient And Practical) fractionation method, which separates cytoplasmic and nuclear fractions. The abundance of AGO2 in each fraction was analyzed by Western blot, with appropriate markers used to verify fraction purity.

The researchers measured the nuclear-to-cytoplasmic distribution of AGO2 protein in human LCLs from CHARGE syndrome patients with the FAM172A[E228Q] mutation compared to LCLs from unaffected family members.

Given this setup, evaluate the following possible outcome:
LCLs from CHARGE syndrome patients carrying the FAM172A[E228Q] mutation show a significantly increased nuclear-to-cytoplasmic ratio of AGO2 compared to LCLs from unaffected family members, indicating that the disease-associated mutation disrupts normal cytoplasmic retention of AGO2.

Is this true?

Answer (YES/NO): NO